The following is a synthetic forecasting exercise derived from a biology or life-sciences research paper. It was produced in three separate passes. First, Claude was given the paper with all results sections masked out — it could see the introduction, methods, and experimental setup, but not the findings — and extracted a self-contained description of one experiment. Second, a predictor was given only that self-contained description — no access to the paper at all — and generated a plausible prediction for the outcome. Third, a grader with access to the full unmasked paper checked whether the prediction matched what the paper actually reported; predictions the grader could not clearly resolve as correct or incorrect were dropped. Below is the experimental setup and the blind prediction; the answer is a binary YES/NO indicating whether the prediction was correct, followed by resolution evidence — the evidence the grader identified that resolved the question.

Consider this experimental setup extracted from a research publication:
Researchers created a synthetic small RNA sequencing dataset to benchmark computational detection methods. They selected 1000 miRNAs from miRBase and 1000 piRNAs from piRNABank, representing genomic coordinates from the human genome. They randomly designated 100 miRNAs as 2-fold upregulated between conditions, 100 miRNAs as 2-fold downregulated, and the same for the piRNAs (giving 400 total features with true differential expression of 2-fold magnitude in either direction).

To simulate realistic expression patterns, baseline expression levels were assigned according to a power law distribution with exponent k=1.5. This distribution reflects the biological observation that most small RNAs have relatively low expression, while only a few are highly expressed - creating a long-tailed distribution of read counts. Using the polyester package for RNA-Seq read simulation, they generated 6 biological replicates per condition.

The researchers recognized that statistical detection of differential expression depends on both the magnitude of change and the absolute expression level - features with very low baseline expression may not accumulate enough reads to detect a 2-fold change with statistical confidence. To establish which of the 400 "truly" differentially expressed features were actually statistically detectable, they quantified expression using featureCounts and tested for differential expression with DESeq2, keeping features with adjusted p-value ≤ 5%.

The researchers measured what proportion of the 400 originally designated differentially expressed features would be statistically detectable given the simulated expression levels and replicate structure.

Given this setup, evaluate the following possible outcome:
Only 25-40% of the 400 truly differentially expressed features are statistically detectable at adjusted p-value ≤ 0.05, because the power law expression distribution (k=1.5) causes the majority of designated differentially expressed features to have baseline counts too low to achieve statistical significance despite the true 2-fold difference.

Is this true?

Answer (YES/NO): NO